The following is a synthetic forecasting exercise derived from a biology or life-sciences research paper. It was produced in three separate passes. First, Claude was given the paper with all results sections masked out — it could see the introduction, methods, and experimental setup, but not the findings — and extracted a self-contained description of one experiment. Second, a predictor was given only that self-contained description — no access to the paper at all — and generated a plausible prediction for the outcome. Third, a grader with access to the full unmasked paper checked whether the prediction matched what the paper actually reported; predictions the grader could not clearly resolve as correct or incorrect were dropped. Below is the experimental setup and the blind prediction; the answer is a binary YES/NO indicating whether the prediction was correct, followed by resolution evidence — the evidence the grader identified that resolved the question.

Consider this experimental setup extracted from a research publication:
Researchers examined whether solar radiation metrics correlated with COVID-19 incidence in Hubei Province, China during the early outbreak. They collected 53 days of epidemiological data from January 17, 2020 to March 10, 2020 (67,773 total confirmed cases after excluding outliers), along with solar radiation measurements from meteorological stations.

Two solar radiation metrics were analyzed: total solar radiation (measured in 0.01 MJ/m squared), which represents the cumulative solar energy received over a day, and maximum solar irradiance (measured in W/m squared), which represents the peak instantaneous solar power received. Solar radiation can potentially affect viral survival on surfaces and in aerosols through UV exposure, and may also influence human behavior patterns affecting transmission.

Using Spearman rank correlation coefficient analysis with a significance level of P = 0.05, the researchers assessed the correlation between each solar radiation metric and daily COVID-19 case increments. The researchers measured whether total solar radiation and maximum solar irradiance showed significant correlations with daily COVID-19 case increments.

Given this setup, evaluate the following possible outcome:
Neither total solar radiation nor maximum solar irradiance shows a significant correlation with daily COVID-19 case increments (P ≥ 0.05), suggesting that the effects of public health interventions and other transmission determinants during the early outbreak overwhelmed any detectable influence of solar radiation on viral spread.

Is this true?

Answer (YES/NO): YES